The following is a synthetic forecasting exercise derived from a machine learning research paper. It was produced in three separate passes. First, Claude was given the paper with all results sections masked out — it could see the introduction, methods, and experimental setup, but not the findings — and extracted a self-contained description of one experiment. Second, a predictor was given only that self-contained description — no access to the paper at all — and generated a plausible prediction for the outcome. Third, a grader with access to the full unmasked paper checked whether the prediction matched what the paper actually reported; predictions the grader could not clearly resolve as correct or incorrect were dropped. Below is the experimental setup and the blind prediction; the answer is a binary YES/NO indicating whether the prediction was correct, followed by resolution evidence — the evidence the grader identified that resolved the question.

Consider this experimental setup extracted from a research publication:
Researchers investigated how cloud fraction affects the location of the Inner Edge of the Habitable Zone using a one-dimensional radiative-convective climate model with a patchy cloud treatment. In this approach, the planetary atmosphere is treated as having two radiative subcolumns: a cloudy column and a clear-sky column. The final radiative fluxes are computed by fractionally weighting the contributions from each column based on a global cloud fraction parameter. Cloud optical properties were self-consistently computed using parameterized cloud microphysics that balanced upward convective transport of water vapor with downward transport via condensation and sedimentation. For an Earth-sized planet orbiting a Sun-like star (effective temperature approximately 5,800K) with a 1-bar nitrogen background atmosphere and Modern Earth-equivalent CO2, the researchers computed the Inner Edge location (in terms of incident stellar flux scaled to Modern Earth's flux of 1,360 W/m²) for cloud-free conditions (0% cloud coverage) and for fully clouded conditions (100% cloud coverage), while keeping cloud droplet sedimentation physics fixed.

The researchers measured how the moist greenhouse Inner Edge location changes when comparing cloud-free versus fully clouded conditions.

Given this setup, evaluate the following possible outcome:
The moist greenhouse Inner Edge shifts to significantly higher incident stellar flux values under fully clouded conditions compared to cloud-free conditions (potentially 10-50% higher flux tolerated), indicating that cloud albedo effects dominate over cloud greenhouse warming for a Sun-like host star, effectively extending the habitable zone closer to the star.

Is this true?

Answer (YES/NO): NO